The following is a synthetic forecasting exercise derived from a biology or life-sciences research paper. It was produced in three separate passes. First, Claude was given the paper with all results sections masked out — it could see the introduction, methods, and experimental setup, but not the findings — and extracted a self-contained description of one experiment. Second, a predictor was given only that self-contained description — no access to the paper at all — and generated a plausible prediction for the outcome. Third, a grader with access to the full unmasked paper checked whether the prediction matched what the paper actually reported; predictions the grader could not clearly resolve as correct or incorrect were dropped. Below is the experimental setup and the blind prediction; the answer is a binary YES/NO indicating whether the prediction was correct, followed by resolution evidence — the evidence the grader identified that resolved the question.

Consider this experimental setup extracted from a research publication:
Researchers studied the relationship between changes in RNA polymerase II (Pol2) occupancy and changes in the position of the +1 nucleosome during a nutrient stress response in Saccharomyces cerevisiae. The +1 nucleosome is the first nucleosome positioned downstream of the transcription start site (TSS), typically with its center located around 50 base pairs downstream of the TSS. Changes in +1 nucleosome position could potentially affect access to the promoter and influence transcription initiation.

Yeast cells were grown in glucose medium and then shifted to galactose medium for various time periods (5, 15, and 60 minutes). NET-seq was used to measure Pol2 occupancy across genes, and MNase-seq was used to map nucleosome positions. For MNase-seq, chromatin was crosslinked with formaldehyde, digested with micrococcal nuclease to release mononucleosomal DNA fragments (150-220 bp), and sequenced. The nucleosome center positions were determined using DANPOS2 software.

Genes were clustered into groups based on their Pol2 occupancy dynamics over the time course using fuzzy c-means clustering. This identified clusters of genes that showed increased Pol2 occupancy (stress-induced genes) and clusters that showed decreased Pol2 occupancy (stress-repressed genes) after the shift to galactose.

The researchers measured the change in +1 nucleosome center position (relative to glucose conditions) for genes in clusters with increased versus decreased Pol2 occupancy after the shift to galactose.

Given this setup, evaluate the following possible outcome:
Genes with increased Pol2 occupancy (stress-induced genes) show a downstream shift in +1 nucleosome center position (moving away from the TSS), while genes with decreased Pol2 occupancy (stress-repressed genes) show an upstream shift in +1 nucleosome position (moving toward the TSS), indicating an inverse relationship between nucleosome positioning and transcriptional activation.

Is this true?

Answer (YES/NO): YES